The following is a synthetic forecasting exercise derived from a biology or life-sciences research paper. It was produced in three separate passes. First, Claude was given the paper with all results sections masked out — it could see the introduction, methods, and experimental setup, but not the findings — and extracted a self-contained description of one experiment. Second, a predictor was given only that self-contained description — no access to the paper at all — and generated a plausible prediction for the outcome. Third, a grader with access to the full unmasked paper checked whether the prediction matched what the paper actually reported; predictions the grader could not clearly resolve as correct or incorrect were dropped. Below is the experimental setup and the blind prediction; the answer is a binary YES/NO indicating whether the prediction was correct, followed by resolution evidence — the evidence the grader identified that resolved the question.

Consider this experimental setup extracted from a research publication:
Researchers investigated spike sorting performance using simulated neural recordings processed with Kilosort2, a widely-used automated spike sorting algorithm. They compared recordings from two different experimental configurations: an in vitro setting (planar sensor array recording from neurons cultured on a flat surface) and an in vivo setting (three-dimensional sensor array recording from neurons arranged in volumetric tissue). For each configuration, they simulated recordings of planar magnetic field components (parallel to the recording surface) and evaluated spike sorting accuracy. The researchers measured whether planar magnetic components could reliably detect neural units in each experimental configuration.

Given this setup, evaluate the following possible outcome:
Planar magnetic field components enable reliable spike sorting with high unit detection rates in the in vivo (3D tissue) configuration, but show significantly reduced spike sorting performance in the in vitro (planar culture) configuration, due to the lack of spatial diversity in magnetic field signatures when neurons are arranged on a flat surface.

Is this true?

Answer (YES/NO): YES